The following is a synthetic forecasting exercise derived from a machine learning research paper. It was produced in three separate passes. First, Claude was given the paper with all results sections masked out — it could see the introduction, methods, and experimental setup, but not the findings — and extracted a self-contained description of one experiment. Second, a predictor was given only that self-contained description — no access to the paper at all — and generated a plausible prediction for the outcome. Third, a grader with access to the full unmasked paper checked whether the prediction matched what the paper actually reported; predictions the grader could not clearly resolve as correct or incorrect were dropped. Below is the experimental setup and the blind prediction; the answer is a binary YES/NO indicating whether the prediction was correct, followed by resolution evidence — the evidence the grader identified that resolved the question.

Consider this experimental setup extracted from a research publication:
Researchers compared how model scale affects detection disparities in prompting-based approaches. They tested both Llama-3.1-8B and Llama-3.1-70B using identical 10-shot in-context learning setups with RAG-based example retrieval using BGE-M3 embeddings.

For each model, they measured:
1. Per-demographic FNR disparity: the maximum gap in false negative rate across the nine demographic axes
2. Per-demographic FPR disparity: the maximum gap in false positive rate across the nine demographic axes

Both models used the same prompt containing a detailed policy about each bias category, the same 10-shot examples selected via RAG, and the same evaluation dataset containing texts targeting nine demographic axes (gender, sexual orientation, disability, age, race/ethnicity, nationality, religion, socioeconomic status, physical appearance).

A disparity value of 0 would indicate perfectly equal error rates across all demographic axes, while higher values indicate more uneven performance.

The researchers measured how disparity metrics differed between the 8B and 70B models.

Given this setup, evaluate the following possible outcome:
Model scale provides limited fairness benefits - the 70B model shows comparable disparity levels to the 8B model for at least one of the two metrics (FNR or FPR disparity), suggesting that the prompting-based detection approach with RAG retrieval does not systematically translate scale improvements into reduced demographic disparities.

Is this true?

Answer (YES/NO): NO